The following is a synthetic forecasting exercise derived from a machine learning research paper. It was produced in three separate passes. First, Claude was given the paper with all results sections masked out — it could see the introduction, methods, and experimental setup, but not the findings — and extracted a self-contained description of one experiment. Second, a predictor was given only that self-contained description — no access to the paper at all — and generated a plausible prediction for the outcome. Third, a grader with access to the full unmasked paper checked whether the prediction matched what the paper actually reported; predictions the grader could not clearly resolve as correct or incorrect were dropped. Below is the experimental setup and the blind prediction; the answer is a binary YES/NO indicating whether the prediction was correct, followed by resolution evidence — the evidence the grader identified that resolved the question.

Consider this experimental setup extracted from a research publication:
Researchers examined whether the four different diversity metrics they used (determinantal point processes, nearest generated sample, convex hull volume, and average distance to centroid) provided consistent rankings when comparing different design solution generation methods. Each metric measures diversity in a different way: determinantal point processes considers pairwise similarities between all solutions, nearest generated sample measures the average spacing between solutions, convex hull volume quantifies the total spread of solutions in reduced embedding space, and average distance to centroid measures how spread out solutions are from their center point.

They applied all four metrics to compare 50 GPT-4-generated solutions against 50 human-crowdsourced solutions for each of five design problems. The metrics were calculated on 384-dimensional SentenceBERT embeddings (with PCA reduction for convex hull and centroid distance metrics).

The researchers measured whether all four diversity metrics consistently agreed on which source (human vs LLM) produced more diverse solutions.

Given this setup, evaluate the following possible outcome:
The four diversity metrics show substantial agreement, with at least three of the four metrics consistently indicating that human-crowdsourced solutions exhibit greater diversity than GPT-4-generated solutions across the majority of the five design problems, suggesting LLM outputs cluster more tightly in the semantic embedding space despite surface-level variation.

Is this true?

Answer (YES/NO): YES